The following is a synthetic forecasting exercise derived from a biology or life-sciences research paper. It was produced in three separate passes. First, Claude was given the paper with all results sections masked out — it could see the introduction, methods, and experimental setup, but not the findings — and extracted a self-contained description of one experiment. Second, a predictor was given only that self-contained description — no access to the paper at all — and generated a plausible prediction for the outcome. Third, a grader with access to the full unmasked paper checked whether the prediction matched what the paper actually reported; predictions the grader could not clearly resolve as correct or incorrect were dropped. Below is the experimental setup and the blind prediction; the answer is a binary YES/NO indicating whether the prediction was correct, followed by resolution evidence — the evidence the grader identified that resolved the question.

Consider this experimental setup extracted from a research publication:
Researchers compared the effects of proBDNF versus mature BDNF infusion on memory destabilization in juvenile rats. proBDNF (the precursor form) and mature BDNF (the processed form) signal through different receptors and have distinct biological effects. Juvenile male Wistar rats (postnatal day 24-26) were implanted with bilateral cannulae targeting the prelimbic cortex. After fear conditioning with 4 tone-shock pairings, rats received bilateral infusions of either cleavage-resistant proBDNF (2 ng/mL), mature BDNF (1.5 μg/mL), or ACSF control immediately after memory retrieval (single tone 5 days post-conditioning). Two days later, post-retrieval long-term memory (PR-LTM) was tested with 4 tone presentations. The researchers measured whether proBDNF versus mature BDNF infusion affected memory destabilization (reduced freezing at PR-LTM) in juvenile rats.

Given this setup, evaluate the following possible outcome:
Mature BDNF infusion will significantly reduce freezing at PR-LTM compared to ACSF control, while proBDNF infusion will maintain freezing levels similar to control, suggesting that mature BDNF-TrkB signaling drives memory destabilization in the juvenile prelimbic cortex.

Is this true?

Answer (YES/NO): NO